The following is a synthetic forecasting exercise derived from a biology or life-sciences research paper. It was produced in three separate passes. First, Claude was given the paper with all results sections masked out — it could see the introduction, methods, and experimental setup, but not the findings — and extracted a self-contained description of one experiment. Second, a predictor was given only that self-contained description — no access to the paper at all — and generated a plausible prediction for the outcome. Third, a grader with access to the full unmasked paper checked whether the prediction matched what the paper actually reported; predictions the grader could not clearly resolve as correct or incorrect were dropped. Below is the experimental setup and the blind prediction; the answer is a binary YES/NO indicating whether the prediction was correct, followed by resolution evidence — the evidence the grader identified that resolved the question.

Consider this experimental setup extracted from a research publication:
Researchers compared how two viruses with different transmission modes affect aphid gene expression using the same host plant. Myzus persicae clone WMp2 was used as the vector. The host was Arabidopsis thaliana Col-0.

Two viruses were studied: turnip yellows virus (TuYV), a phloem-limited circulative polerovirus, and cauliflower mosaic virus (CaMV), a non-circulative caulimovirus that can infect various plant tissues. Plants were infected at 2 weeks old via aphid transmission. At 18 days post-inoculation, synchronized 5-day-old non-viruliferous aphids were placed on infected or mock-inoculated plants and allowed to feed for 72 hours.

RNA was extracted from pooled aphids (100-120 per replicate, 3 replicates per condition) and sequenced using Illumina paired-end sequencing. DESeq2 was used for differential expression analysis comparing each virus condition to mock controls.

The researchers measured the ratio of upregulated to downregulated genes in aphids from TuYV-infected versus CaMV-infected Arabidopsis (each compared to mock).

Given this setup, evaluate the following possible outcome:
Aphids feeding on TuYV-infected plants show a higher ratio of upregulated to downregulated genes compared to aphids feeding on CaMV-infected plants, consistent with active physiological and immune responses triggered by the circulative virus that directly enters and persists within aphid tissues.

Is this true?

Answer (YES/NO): NO